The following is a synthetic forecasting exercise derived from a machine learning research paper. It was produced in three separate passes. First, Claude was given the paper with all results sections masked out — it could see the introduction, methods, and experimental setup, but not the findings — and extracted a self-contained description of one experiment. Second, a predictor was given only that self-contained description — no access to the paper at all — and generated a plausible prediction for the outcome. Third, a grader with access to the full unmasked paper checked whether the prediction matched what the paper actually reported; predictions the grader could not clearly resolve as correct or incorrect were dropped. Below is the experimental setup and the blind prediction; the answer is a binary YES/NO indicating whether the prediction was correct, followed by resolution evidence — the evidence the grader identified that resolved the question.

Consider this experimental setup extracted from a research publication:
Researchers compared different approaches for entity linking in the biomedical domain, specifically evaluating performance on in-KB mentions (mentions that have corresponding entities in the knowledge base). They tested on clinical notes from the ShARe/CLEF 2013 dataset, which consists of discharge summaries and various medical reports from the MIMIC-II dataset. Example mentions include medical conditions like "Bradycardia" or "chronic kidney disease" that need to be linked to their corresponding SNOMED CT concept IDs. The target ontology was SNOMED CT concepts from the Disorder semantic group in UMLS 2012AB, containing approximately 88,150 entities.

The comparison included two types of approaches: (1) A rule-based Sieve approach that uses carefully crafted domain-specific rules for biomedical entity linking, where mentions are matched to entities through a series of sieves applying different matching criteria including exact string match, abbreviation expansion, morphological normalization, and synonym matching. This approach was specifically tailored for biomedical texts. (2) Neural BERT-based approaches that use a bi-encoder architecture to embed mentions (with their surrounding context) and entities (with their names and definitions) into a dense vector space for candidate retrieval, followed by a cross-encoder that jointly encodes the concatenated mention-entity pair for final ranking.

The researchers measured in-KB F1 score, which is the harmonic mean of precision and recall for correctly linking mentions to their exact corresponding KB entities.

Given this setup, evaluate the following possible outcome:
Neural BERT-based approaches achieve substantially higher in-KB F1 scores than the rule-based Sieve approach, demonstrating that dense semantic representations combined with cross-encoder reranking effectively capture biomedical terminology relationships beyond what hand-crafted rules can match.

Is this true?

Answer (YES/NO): NO